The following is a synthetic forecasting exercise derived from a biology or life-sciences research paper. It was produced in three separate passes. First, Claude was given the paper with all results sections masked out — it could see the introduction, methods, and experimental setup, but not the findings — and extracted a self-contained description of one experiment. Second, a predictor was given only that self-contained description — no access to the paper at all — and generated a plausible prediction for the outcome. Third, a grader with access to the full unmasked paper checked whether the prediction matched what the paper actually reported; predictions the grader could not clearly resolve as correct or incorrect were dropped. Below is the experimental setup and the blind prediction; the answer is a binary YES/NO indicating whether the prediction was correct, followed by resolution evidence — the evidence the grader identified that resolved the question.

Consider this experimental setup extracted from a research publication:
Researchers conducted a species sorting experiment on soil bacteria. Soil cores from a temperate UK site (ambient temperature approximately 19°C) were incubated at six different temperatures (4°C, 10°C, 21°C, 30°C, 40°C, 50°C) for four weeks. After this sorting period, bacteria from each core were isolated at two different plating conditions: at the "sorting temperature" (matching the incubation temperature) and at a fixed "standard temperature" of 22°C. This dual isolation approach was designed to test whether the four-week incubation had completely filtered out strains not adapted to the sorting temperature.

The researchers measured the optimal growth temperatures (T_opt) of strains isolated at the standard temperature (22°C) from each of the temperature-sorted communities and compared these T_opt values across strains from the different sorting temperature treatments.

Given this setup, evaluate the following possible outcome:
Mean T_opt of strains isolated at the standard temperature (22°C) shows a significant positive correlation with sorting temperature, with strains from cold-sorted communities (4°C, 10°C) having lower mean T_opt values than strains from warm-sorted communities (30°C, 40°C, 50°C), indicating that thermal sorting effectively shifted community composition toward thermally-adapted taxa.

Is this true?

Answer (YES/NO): NO